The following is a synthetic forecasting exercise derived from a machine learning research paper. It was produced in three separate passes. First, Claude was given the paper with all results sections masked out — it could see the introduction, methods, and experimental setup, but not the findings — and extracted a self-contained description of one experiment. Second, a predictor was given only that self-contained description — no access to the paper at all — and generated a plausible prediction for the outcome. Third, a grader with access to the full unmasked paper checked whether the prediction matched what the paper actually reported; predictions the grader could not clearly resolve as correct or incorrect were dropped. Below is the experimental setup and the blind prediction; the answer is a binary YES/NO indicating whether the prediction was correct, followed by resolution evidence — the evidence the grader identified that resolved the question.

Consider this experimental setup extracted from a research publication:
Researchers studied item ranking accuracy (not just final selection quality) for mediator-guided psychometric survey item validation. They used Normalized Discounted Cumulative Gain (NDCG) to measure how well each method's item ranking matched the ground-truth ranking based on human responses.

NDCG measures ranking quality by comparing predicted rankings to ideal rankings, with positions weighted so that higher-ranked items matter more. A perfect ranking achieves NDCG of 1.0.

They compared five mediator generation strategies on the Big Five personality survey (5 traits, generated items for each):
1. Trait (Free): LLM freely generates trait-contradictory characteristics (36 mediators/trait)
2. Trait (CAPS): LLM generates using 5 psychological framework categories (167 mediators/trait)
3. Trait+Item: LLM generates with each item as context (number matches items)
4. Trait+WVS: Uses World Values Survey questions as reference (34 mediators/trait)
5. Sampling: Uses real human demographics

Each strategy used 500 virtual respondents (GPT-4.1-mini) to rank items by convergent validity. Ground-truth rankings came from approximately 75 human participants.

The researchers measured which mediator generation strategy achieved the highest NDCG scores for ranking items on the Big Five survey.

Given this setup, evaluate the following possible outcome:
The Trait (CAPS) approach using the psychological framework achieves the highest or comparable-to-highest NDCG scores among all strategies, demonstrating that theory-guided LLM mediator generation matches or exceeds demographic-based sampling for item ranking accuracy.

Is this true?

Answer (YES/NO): NO